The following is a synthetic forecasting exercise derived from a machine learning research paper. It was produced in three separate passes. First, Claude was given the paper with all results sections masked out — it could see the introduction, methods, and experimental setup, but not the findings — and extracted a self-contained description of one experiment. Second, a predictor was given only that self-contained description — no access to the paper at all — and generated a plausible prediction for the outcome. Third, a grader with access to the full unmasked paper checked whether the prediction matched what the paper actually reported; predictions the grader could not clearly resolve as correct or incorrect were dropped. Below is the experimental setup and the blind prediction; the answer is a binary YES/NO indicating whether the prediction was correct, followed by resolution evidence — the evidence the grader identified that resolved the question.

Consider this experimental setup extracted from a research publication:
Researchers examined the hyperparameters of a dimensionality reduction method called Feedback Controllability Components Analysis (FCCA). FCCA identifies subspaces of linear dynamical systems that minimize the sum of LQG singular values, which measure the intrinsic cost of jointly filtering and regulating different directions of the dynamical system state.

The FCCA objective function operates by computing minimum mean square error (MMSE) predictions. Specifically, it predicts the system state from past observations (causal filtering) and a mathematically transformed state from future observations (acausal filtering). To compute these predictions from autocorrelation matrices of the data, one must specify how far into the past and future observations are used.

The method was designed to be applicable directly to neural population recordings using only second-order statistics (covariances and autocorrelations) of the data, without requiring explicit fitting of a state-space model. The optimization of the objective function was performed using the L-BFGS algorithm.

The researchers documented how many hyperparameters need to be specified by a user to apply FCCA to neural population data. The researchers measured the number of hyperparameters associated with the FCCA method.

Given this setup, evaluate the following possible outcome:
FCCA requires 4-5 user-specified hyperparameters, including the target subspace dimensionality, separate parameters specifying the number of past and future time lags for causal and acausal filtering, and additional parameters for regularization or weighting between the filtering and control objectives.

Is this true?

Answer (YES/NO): NO